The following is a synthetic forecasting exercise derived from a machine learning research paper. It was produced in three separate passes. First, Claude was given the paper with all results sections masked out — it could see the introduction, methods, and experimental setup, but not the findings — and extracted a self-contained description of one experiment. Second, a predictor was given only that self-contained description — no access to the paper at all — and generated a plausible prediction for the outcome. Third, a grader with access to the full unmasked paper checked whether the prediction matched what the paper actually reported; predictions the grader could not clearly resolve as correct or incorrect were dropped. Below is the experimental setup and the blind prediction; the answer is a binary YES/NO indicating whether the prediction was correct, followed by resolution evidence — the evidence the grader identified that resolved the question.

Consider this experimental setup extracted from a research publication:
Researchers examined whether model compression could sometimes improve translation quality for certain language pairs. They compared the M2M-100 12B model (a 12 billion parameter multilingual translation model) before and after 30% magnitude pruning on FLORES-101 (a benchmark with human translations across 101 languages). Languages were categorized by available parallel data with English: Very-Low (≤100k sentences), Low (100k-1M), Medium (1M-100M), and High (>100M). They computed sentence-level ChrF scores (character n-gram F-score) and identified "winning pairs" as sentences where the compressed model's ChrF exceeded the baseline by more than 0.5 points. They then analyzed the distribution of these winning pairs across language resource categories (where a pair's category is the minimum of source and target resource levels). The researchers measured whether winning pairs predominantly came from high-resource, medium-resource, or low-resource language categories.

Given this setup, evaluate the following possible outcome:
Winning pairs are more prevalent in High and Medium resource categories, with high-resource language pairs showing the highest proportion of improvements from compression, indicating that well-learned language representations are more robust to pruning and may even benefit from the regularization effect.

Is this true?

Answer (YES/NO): NO